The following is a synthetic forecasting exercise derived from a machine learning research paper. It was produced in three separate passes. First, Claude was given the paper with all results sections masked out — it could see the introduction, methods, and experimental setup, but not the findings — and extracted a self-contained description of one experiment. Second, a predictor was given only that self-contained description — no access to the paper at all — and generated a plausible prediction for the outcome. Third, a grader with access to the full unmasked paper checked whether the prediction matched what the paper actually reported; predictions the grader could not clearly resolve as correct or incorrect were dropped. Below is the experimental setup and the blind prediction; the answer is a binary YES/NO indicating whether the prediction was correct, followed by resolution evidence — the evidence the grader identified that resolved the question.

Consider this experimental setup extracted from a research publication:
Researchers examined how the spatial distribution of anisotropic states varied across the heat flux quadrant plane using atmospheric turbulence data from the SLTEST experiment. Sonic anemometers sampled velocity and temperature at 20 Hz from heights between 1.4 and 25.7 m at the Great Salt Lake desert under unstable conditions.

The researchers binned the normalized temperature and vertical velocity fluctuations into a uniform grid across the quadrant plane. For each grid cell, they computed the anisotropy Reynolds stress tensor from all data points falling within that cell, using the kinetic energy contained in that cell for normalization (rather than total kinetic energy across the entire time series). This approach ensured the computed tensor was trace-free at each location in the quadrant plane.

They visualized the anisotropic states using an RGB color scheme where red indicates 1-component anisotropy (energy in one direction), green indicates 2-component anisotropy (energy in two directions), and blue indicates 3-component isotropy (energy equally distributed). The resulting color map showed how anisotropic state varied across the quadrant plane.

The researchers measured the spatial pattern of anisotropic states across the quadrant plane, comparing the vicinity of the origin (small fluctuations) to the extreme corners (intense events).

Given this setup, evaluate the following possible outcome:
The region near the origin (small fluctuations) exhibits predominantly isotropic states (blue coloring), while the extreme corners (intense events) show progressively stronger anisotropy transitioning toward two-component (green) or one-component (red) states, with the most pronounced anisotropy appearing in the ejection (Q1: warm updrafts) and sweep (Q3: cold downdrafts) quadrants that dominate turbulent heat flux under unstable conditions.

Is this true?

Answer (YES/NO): NO